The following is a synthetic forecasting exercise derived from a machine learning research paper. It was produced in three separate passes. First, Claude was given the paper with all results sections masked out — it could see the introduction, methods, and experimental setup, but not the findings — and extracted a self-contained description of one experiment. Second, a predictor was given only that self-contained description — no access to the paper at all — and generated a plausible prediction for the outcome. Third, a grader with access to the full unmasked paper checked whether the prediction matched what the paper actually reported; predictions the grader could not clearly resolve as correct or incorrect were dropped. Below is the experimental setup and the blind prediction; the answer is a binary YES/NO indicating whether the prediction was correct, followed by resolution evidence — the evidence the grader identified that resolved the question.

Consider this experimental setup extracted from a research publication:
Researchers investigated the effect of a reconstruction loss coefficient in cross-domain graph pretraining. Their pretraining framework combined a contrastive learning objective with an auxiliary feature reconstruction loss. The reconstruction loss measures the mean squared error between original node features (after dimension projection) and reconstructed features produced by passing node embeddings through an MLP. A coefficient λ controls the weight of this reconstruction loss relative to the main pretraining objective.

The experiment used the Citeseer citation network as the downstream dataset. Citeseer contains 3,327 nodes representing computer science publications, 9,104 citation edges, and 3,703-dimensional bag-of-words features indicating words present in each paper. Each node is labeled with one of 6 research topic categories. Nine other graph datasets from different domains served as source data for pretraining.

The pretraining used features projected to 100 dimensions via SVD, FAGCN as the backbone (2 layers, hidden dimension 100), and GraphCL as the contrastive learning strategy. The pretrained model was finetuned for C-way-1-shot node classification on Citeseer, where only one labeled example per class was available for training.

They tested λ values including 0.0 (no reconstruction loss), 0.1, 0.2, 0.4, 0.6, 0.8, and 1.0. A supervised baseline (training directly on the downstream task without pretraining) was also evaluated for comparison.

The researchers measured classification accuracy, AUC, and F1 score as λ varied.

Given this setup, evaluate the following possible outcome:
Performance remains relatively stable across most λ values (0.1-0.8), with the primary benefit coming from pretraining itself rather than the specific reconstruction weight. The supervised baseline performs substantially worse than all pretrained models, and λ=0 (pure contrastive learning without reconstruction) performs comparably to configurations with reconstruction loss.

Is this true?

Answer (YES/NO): NO